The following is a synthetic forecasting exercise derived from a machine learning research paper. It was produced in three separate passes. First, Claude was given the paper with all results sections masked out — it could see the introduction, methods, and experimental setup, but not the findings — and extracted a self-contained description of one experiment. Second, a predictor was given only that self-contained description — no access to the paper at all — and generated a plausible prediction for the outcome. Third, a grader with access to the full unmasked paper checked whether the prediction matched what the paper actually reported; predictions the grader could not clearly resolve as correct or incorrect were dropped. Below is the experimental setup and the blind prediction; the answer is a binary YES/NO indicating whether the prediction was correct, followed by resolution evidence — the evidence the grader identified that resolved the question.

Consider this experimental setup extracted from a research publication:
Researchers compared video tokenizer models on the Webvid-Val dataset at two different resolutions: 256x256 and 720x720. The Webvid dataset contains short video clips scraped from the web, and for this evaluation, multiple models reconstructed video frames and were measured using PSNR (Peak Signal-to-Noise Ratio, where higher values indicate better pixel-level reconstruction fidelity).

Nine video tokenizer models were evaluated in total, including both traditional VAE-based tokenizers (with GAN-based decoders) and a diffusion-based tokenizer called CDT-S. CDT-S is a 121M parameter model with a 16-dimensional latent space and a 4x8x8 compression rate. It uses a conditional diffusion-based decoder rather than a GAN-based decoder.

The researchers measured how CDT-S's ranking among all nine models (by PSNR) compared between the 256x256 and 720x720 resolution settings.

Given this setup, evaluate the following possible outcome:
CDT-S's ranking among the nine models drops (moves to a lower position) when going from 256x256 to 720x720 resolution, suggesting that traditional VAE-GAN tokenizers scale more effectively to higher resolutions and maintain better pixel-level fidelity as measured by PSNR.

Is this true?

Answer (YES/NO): NO